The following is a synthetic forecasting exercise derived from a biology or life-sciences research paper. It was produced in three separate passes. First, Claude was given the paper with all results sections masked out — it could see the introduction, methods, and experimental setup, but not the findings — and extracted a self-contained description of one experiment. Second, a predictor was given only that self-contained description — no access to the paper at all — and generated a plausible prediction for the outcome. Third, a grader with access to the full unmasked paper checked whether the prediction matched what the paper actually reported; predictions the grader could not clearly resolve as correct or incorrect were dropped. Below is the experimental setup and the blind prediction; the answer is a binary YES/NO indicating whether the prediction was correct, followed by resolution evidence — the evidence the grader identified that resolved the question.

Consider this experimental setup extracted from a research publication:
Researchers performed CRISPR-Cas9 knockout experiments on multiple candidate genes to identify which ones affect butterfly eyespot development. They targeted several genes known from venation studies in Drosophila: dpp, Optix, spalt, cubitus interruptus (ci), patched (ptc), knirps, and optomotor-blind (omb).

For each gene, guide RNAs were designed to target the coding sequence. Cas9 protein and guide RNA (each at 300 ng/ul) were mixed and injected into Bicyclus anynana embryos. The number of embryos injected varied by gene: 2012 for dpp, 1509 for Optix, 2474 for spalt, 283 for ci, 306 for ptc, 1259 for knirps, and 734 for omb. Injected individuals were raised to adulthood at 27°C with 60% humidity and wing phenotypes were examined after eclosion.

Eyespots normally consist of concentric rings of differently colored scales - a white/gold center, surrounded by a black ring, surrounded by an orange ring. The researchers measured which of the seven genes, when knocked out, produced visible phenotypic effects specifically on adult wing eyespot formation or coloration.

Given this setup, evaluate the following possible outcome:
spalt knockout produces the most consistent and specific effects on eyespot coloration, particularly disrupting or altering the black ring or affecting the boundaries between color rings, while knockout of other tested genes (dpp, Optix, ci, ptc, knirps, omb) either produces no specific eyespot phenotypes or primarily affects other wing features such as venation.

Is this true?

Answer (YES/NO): NO